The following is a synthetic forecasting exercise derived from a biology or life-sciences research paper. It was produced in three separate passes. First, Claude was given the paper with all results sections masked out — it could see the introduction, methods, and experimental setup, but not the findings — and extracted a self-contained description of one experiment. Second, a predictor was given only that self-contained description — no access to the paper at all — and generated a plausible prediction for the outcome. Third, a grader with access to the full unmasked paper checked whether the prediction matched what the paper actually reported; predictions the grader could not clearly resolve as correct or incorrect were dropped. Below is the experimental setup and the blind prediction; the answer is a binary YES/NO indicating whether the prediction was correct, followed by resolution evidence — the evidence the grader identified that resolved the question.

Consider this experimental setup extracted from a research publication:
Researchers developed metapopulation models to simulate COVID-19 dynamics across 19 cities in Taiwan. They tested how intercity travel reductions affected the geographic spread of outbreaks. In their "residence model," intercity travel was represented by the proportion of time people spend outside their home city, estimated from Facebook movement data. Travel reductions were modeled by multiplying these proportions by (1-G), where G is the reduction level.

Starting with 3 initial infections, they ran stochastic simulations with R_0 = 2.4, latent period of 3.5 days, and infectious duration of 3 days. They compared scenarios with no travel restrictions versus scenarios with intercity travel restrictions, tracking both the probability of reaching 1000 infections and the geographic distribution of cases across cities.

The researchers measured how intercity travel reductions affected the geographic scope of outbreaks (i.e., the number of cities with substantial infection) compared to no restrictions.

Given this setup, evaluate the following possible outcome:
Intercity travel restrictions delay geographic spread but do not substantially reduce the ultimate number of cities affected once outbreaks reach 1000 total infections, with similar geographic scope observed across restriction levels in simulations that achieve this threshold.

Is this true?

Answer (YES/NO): NO